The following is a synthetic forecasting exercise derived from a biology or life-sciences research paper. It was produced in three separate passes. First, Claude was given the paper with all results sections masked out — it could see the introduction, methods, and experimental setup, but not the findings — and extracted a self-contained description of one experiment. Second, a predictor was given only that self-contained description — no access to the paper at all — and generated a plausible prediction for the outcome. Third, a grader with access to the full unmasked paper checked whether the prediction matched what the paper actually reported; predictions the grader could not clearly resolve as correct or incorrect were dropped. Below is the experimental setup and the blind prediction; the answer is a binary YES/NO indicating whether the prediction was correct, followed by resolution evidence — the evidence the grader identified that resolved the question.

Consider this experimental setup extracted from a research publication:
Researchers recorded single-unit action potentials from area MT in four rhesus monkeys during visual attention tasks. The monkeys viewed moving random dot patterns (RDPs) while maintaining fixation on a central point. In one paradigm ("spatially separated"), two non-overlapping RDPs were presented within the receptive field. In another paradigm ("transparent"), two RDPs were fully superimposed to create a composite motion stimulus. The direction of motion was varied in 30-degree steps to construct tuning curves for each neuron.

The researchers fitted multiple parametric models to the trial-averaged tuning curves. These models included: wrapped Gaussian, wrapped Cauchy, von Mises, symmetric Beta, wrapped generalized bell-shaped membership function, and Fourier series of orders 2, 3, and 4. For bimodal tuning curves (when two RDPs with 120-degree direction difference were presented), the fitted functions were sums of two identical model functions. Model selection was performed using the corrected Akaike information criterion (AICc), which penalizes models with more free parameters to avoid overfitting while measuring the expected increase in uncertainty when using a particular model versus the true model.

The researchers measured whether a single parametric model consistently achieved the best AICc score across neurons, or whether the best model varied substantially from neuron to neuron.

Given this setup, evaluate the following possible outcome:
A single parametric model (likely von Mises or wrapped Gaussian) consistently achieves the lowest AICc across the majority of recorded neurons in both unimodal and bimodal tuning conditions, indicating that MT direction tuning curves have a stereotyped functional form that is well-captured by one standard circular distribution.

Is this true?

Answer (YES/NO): NO